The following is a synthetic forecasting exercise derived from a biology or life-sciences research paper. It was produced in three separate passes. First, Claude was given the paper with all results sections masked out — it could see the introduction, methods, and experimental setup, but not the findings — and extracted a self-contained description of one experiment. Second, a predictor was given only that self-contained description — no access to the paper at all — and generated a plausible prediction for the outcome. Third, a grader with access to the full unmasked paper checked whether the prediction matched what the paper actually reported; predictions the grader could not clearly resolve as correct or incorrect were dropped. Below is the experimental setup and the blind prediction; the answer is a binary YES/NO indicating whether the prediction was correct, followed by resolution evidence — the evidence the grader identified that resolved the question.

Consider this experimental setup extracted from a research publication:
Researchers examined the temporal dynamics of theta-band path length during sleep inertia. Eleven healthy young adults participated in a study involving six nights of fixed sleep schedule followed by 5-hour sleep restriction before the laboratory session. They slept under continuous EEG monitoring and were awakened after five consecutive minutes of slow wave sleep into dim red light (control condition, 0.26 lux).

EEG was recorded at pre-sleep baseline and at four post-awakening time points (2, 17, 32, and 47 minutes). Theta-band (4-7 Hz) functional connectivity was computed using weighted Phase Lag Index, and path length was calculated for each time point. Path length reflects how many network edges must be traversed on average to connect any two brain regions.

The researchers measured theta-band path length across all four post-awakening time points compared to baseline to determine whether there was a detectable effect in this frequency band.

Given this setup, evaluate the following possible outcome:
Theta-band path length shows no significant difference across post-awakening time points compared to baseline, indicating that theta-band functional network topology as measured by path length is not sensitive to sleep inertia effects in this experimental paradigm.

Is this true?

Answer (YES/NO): NO